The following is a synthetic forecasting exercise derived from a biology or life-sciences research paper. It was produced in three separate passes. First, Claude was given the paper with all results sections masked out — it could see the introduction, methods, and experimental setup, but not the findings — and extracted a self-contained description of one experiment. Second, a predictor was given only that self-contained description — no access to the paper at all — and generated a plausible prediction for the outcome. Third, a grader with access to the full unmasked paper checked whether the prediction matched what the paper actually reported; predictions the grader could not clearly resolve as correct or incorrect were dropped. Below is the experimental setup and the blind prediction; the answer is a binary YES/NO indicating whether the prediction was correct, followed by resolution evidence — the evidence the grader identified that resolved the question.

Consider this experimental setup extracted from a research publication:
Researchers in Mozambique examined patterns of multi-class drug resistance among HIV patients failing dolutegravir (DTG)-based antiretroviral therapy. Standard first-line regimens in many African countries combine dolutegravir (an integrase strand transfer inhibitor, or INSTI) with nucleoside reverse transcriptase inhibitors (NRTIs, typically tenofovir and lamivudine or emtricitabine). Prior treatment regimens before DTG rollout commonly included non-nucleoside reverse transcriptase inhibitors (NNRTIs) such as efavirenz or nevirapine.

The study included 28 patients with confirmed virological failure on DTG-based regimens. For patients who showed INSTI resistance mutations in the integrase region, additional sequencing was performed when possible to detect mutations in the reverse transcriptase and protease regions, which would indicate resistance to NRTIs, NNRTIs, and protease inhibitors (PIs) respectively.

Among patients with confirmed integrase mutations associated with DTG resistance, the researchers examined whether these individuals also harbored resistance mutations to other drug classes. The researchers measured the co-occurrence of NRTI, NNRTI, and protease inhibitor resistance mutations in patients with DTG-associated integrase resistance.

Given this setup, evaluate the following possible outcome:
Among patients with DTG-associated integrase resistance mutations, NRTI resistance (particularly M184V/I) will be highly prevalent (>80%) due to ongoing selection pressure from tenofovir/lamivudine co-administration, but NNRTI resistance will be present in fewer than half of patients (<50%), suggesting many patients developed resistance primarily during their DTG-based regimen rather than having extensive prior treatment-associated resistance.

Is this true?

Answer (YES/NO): NO